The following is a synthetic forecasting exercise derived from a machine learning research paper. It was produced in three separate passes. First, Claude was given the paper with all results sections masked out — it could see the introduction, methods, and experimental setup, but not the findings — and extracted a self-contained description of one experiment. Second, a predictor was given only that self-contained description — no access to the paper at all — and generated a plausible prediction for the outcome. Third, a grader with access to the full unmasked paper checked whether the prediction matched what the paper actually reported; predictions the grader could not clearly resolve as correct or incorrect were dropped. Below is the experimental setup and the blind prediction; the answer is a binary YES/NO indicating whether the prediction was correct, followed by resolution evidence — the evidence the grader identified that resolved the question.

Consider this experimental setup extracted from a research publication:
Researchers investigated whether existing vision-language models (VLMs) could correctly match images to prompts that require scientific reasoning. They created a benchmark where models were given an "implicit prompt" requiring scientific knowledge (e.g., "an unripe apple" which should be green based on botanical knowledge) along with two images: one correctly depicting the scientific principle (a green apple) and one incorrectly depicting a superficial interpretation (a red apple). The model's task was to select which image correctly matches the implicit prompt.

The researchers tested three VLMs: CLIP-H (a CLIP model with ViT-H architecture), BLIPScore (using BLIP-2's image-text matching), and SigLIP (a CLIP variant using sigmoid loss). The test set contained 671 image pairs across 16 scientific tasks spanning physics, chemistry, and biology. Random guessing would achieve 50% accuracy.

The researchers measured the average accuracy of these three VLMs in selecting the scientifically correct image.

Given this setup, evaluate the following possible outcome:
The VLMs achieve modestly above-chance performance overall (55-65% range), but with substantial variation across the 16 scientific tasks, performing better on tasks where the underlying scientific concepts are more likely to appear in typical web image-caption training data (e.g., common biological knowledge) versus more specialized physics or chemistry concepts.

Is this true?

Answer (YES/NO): NO